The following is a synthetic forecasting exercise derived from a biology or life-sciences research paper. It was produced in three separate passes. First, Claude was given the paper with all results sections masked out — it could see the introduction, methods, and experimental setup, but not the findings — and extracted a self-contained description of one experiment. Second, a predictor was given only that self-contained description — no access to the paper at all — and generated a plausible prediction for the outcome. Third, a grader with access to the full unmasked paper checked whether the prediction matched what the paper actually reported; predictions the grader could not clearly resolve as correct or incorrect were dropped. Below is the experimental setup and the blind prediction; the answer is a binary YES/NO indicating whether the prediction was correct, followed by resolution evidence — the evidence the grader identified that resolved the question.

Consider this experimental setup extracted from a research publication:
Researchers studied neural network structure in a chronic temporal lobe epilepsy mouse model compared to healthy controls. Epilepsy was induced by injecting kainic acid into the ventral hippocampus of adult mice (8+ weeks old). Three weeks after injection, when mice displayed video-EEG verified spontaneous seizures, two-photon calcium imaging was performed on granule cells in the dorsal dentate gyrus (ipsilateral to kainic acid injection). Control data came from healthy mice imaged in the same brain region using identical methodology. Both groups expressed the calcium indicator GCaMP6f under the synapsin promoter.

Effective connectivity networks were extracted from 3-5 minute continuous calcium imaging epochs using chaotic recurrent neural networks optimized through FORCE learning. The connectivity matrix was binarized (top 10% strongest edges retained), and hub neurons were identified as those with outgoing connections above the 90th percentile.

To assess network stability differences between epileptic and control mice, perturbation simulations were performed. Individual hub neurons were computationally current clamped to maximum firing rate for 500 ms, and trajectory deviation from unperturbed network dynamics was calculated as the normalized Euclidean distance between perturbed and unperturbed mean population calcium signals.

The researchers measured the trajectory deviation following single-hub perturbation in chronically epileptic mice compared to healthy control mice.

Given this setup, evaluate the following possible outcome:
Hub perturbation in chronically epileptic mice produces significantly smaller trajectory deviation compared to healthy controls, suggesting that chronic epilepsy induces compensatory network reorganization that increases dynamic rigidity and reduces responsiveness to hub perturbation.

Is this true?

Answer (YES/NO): NO